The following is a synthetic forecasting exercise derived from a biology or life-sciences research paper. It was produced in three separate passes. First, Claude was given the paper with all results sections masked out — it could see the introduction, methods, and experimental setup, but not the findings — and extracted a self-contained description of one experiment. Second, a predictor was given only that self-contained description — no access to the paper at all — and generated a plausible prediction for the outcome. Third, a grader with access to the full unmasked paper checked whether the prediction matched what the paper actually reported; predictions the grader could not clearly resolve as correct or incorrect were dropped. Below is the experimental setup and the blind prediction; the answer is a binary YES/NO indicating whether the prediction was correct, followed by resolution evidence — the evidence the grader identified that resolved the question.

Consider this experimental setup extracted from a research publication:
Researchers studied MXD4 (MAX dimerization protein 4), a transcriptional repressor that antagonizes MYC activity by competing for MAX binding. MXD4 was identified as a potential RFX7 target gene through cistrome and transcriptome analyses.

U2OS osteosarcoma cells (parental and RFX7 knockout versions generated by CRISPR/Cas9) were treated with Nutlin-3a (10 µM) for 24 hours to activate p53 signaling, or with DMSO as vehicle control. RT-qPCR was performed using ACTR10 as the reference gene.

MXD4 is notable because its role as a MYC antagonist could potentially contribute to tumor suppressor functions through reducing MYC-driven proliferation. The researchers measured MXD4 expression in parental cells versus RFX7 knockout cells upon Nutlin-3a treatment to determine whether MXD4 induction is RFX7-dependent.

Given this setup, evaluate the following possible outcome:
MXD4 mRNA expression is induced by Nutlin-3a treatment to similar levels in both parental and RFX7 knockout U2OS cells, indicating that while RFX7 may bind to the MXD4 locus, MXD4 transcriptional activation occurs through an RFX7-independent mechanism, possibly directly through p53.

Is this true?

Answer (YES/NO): NO